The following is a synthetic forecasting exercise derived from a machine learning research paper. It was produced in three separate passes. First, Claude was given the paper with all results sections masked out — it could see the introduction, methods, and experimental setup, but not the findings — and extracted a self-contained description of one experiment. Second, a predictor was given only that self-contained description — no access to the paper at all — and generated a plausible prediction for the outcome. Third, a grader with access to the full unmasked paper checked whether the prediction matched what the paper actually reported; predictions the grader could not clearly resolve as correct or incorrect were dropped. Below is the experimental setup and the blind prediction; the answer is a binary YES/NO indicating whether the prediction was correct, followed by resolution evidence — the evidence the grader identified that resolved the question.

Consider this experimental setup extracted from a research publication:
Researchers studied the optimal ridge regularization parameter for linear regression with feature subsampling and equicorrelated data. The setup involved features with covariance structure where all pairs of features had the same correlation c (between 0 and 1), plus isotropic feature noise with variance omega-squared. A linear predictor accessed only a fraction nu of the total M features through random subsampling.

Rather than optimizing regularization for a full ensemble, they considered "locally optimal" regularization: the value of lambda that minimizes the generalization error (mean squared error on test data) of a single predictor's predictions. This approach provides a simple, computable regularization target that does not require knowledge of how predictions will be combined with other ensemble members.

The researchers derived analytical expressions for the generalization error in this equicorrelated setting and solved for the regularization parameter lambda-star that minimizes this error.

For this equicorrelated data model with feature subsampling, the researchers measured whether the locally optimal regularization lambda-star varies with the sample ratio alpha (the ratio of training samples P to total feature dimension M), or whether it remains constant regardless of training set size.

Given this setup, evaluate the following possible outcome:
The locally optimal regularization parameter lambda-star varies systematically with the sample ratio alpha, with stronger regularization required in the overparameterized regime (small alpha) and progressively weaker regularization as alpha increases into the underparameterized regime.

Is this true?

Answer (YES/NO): NO